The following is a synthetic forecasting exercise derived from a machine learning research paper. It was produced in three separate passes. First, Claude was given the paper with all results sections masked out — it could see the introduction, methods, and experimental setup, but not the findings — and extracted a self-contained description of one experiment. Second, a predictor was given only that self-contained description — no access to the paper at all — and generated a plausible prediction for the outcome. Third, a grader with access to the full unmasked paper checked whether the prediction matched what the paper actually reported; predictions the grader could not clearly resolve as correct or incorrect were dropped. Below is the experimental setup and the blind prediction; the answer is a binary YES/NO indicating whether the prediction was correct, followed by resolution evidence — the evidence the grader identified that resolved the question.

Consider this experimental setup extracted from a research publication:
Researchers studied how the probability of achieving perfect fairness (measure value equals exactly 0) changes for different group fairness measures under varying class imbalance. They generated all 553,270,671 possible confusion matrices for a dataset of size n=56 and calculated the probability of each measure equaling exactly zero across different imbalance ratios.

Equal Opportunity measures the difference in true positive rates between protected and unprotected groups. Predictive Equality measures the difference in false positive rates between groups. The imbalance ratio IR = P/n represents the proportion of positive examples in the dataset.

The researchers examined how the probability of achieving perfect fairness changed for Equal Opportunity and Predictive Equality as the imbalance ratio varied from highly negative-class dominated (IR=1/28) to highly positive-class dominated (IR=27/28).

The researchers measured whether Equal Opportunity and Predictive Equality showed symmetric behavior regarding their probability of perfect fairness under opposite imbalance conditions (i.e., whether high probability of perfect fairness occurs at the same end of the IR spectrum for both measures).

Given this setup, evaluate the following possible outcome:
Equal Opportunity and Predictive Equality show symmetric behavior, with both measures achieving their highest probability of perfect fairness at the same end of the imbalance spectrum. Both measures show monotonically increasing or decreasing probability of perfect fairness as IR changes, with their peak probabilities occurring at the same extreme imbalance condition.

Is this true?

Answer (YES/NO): NO